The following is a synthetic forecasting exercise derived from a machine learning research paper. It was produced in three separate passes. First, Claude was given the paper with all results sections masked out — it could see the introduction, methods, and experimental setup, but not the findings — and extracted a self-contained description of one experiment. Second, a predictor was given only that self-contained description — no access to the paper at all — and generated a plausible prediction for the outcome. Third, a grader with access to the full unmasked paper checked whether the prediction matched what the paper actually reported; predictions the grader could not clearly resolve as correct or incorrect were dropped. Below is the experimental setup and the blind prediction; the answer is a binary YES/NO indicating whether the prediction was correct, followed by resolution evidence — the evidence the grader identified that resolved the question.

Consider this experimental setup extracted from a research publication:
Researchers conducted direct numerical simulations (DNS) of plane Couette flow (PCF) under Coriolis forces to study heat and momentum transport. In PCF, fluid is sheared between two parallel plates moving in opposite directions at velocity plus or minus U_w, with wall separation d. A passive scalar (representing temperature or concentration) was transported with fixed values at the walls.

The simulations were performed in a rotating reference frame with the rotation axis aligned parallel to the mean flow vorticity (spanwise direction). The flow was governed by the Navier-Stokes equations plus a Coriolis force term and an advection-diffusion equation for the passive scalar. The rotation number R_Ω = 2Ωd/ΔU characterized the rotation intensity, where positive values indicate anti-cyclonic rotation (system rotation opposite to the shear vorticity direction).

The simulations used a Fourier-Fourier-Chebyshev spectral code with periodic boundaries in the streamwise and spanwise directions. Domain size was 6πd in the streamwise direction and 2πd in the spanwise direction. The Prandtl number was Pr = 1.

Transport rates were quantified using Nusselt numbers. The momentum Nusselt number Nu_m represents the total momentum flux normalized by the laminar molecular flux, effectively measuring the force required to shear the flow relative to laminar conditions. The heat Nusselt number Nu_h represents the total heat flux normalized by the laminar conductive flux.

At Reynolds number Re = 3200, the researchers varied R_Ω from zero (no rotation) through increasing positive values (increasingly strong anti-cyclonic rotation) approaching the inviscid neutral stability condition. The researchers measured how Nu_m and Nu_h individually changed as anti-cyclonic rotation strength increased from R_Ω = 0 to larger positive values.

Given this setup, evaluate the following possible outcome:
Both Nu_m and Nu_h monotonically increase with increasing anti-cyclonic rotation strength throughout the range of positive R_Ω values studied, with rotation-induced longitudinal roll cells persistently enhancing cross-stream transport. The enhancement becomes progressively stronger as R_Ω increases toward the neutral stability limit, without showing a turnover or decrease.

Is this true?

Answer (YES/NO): NO